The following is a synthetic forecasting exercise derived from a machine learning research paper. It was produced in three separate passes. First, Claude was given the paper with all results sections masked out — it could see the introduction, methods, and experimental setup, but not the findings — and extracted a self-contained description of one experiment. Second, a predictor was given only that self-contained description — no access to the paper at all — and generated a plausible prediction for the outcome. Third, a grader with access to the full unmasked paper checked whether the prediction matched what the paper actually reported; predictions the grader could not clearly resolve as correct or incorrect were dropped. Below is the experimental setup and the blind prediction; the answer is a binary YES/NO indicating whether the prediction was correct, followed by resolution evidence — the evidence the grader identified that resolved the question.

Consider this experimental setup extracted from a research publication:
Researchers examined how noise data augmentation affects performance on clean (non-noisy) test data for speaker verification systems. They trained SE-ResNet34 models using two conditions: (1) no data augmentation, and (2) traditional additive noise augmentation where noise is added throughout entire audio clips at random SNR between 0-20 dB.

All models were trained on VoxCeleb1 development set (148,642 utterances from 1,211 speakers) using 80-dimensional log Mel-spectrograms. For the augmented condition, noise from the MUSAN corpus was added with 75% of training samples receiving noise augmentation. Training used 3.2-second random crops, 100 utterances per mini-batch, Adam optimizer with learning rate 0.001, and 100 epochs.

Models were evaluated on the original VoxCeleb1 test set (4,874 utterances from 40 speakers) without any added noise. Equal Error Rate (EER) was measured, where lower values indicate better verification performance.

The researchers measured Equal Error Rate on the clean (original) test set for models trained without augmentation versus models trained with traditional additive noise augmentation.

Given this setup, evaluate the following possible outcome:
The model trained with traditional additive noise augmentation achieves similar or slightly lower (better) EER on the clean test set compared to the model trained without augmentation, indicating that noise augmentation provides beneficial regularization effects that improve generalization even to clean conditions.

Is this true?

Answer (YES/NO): YES